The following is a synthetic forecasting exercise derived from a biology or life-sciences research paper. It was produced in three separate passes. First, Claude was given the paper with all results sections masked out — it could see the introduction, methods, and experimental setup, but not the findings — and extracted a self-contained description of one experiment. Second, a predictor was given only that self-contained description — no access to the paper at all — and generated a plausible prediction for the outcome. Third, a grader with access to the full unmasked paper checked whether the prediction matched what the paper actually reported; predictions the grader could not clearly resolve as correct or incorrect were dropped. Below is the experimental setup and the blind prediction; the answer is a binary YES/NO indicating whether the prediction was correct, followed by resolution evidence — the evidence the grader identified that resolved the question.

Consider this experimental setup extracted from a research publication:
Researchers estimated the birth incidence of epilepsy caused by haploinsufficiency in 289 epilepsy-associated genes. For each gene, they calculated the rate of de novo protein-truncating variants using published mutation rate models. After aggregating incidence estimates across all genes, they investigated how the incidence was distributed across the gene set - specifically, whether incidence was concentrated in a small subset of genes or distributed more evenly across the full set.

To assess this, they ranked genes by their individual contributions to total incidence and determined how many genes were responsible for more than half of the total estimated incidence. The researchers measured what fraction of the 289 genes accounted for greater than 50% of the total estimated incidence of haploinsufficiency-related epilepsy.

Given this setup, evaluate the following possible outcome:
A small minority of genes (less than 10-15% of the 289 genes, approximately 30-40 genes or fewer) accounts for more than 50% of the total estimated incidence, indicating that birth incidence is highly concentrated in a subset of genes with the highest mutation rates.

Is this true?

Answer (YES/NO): NO